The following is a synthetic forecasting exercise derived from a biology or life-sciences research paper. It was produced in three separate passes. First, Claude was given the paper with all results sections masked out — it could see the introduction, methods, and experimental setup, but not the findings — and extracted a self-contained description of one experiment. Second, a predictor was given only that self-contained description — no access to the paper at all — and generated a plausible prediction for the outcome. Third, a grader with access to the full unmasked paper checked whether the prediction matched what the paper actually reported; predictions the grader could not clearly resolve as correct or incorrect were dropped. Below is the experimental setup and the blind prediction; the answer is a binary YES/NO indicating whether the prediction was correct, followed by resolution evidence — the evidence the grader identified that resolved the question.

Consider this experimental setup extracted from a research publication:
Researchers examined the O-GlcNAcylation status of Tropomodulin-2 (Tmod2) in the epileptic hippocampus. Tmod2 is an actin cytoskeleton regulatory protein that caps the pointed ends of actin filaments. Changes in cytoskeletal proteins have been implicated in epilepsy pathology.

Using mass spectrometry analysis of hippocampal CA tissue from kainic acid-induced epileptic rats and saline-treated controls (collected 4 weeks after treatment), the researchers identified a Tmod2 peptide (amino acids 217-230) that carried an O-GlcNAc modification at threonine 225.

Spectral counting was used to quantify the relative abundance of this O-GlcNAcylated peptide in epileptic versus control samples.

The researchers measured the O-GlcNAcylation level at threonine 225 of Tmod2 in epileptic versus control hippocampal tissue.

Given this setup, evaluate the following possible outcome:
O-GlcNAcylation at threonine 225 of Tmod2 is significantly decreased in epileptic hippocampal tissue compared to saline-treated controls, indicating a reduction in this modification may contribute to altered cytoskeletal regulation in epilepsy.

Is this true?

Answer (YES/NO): YES